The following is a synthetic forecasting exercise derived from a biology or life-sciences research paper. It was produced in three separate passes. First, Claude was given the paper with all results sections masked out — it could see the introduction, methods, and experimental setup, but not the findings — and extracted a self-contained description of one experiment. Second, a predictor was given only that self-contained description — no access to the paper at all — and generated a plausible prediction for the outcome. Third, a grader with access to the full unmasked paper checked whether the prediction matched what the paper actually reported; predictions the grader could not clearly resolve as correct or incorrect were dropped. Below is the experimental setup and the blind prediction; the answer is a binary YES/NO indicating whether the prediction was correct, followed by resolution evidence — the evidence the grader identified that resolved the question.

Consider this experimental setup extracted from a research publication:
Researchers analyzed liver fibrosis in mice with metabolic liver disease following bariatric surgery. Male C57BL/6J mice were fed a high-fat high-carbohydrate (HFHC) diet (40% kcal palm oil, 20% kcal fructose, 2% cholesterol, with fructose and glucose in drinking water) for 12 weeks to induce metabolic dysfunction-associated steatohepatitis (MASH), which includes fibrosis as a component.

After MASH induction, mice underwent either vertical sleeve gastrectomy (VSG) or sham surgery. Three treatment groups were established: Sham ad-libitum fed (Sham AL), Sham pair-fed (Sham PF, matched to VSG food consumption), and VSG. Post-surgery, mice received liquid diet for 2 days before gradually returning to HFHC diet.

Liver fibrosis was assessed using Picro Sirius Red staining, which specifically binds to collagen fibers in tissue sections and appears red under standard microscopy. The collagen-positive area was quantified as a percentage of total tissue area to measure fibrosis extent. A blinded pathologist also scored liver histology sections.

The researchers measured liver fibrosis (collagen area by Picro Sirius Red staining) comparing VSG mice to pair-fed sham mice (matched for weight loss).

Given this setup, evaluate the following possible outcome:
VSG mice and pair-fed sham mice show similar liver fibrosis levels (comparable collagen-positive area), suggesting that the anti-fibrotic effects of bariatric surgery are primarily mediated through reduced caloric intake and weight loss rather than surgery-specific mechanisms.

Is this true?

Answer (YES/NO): NO